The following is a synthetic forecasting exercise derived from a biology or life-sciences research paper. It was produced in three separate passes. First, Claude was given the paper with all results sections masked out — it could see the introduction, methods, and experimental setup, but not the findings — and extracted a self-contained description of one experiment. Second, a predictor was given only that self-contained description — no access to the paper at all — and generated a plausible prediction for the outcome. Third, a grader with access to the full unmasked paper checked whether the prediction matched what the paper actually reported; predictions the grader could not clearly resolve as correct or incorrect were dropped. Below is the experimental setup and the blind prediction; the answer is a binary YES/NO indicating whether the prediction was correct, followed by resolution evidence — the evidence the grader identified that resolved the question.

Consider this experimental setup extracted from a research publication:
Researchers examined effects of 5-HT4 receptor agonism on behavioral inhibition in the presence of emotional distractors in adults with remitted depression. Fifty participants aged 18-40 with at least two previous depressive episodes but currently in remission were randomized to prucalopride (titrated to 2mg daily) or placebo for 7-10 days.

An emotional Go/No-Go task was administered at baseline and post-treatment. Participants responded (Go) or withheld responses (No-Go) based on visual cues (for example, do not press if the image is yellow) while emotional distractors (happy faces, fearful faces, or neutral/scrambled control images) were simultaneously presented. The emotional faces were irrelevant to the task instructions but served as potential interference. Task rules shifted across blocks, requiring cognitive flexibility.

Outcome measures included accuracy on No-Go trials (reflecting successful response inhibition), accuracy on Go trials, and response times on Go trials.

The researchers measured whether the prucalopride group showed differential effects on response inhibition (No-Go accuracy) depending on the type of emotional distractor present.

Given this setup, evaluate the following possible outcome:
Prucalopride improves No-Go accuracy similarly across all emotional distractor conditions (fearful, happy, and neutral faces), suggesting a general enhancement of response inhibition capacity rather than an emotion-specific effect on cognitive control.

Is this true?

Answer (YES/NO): NO